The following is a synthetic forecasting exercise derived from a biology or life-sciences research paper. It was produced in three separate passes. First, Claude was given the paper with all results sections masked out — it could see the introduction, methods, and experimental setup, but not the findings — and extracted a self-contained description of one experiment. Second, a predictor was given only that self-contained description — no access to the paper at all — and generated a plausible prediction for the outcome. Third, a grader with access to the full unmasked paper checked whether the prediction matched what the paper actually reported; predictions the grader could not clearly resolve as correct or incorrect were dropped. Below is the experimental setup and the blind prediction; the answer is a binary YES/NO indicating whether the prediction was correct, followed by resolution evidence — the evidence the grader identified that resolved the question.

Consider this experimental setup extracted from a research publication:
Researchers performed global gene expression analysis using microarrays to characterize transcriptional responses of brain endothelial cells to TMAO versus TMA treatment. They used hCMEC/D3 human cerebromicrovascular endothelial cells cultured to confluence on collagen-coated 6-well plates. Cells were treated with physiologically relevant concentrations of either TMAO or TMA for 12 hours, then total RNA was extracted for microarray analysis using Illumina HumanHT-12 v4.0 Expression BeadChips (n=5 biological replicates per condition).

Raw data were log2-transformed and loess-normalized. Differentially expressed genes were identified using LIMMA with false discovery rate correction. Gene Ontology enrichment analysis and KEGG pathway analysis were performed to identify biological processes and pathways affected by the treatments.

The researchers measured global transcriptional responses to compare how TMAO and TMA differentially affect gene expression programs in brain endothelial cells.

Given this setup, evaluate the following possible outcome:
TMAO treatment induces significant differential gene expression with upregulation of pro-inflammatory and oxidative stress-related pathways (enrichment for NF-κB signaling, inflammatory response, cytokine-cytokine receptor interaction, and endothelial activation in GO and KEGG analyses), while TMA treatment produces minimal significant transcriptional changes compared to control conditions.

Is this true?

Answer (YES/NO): NO